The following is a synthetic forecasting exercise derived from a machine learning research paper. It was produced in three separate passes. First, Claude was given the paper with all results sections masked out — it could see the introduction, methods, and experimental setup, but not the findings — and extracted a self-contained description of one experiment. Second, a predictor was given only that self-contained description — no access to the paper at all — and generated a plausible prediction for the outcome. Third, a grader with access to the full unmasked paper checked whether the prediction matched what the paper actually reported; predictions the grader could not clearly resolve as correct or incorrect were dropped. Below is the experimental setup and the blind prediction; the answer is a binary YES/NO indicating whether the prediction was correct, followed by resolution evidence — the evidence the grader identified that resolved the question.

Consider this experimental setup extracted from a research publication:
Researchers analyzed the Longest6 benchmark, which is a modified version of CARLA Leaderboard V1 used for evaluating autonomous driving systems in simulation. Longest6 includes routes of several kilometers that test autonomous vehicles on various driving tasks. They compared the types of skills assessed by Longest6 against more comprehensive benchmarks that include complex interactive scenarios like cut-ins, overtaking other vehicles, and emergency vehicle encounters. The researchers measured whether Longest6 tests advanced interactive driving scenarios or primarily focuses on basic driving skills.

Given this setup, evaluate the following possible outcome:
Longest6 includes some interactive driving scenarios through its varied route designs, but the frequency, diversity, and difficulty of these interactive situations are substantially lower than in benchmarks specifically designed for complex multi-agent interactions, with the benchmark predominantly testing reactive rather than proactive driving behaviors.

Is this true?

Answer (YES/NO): NO